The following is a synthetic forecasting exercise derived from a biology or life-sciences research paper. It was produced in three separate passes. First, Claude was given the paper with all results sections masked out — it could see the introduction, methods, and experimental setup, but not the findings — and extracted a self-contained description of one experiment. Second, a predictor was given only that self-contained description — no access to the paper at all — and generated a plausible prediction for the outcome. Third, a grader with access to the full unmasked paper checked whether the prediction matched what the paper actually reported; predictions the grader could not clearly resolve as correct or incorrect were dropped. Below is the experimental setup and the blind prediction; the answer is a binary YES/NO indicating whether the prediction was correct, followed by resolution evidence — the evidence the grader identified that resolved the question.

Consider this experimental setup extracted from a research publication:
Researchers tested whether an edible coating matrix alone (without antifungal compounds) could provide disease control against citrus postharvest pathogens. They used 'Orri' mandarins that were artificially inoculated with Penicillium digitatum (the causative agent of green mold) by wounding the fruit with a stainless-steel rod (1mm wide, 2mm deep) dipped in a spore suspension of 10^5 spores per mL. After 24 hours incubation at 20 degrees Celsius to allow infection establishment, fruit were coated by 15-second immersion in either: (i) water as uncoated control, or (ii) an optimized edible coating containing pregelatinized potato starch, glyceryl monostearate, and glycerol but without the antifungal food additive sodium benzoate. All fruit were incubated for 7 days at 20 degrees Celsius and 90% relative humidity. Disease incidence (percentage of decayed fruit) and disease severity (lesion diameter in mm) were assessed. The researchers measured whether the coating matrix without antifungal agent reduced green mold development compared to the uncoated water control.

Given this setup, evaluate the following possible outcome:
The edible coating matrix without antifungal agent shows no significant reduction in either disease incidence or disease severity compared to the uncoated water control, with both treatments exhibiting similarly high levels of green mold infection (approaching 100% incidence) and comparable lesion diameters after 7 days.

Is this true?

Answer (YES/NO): YES